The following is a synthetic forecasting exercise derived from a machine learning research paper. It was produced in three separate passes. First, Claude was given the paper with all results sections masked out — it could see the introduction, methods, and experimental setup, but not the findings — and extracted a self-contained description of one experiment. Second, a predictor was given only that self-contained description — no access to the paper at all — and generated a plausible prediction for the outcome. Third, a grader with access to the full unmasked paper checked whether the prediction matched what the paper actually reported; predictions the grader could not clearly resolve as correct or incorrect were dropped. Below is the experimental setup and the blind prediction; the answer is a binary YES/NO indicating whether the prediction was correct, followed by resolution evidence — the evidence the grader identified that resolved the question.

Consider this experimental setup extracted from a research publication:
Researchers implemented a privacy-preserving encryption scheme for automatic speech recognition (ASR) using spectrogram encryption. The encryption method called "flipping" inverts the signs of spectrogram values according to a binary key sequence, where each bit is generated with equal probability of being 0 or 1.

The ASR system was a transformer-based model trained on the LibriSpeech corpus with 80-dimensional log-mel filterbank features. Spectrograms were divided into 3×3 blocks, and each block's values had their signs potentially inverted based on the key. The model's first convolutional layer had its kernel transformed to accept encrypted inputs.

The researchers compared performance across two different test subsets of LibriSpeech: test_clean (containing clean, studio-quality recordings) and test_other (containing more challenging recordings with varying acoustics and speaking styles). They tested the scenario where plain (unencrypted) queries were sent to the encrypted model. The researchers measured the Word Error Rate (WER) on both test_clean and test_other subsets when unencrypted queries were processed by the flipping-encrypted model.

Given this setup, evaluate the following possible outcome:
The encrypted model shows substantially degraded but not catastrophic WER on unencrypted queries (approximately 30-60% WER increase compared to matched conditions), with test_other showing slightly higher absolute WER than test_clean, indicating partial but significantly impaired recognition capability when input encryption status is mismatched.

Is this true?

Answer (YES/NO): NO